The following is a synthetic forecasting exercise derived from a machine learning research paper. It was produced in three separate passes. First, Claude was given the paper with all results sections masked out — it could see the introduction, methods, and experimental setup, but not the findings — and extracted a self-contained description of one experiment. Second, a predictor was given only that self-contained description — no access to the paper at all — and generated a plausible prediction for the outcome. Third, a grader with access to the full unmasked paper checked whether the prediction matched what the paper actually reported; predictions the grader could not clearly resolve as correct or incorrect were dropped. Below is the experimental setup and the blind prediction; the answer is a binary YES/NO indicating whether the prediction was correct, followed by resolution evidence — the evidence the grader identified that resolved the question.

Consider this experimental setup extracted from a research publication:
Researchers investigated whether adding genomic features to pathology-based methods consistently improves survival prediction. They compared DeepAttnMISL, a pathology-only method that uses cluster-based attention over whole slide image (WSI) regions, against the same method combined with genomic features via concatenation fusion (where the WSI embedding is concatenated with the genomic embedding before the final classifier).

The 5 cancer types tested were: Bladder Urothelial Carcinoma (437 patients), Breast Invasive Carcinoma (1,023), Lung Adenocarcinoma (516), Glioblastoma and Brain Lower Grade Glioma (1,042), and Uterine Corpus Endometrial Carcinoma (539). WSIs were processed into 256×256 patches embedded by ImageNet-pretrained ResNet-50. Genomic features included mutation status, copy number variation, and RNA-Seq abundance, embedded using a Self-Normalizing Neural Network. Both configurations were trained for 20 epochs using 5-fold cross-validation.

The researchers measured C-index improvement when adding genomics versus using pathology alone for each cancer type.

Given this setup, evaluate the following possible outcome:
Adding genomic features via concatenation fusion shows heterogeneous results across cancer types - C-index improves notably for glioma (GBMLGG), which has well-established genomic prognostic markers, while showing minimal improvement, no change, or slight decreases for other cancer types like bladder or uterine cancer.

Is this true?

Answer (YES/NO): NO